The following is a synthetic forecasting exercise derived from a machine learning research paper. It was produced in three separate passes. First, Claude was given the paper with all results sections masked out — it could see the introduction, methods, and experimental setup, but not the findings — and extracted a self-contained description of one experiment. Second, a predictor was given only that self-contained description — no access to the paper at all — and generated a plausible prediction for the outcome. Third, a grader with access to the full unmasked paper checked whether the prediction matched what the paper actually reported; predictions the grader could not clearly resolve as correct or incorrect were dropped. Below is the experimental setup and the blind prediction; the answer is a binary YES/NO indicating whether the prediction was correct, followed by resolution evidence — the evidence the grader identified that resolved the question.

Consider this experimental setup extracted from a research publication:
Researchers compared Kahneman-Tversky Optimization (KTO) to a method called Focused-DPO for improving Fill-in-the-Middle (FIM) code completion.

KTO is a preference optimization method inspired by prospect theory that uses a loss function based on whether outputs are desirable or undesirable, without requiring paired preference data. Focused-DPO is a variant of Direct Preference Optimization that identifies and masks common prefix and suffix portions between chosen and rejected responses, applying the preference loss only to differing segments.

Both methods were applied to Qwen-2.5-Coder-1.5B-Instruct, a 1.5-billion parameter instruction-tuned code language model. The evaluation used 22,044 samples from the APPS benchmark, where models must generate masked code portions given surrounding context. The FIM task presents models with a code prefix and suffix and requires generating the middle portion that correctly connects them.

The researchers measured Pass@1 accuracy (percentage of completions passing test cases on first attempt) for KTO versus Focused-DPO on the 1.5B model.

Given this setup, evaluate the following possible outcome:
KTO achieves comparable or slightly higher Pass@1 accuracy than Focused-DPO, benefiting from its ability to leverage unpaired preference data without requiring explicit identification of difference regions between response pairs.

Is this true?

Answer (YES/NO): YES